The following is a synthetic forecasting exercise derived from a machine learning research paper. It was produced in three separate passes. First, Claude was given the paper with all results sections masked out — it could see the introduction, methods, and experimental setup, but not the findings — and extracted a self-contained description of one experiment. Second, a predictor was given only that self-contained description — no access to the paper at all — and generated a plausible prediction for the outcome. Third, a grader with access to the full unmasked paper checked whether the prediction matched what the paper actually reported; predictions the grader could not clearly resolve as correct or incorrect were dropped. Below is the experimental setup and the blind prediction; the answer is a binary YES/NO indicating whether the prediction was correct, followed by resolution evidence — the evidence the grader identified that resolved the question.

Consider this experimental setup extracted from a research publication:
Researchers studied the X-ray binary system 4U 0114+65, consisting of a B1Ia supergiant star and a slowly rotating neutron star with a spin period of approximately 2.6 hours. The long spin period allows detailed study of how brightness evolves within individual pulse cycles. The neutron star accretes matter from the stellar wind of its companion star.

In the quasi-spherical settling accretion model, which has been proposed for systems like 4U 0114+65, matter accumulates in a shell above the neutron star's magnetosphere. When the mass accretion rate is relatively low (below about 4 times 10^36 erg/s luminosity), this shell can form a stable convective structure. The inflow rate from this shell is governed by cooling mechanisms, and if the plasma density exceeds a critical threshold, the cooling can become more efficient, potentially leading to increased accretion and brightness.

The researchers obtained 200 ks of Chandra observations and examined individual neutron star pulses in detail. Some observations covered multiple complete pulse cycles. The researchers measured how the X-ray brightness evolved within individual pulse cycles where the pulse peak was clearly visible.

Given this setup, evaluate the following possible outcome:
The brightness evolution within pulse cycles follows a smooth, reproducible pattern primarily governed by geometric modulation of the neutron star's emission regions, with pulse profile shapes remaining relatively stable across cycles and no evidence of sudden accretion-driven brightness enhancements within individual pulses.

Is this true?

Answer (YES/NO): NO